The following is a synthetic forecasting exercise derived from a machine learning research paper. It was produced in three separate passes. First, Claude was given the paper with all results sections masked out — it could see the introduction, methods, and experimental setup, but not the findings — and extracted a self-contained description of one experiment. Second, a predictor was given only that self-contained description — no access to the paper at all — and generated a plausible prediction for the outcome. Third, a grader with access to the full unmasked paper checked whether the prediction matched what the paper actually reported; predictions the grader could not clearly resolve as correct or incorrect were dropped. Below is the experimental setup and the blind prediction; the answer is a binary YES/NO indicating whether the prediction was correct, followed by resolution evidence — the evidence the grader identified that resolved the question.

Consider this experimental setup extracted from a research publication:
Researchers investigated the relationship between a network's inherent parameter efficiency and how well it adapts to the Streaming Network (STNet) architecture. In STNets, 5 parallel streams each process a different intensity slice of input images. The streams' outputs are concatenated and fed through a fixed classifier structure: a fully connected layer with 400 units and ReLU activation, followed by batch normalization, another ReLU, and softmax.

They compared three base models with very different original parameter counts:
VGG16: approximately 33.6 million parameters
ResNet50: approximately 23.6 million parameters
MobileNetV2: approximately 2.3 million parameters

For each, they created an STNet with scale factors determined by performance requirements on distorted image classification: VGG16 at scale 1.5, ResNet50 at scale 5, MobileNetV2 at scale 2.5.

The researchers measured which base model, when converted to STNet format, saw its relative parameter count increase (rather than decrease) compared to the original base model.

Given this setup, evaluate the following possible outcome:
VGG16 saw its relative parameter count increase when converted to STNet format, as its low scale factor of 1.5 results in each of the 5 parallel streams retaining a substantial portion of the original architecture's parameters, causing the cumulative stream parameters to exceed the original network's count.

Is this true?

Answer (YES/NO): NO